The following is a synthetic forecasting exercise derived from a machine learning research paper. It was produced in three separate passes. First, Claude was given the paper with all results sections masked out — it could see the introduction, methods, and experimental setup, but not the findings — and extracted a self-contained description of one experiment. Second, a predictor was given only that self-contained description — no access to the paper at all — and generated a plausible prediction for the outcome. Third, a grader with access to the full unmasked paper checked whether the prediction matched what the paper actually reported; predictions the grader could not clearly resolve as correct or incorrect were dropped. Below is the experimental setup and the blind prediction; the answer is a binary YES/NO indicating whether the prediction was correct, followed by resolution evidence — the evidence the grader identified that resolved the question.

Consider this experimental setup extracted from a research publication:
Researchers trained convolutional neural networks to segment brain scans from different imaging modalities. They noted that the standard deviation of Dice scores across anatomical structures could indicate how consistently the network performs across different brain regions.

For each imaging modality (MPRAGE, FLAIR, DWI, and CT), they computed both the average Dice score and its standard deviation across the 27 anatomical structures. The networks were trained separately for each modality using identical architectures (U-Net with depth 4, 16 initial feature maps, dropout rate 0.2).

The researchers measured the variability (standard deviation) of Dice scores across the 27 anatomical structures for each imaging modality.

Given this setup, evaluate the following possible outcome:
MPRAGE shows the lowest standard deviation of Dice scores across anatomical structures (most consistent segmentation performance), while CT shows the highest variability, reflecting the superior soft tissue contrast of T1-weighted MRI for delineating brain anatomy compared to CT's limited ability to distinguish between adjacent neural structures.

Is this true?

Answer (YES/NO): NO